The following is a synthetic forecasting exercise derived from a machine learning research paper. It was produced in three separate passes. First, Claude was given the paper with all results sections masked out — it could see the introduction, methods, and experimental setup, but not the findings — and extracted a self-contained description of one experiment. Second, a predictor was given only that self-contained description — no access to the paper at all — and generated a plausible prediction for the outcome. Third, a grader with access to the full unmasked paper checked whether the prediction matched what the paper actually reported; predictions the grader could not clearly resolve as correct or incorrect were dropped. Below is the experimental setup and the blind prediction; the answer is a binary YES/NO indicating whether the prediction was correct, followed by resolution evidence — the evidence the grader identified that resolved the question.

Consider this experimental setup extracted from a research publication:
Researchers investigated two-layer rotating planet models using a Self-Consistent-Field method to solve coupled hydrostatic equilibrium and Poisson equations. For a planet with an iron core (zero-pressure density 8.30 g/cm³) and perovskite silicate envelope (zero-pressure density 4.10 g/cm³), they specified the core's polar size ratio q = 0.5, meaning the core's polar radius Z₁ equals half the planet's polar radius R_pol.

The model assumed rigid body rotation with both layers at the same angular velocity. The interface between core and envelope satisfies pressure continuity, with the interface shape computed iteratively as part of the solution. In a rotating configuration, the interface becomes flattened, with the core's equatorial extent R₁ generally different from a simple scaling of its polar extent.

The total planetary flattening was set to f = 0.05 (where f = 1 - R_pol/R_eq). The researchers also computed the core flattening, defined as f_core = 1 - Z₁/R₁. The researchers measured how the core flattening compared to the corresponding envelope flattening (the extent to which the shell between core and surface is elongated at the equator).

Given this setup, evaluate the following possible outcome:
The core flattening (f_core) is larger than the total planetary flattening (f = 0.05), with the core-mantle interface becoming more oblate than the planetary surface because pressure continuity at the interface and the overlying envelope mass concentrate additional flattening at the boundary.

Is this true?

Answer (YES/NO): NO